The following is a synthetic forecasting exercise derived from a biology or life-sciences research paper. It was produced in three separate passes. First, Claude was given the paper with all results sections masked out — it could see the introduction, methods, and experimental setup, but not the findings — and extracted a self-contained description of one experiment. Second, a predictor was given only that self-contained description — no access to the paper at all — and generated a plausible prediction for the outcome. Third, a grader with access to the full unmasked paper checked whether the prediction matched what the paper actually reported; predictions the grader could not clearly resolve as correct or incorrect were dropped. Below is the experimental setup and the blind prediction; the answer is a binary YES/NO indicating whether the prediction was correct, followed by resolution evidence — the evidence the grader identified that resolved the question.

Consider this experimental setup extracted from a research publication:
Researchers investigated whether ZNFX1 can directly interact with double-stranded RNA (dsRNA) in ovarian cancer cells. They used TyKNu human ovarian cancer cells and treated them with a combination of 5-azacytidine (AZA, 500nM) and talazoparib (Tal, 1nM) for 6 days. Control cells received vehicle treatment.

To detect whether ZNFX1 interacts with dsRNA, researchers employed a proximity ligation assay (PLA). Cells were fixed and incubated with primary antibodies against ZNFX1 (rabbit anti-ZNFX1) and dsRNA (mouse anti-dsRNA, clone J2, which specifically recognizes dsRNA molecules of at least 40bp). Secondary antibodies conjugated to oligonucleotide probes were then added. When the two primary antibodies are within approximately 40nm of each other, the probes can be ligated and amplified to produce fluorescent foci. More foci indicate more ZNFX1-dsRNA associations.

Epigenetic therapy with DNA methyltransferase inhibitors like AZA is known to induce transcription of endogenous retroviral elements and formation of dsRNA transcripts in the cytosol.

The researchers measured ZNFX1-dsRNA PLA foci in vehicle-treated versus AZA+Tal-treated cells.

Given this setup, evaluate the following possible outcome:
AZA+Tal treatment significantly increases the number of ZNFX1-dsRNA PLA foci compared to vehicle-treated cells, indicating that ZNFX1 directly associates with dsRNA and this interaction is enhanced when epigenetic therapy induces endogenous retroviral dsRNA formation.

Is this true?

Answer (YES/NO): YES